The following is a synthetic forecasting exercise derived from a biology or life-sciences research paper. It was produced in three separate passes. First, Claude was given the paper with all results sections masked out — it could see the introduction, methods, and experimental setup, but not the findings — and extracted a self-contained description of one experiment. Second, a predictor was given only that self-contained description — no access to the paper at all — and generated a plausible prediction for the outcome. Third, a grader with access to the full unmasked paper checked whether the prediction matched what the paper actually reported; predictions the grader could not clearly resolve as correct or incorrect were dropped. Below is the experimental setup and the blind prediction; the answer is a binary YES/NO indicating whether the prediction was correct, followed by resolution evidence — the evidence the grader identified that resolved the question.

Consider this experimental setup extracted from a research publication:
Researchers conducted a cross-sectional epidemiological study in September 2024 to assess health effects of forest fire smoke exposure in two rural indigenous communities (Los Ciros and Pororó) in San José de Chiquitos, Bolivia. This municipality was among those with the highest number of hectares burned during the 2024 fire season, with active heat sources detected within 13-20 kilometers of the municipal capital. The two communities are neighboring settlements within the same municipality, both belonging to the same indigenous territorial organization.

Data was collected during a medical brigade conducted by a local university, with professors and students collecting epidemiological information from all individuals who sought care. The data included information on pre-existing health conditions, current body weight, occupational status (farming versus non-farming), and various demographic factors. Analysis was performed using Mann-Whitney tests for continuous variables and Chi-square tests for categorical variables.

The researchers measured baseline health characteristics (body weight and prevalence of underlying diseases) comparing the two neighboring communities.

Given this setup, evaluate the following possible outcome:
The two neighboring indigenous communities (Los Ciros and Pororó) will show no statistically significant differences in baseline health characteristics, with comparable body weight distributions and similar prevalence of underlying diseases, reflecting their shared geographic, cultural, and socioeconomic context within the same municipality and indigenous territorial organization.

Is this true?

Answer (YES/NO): NO